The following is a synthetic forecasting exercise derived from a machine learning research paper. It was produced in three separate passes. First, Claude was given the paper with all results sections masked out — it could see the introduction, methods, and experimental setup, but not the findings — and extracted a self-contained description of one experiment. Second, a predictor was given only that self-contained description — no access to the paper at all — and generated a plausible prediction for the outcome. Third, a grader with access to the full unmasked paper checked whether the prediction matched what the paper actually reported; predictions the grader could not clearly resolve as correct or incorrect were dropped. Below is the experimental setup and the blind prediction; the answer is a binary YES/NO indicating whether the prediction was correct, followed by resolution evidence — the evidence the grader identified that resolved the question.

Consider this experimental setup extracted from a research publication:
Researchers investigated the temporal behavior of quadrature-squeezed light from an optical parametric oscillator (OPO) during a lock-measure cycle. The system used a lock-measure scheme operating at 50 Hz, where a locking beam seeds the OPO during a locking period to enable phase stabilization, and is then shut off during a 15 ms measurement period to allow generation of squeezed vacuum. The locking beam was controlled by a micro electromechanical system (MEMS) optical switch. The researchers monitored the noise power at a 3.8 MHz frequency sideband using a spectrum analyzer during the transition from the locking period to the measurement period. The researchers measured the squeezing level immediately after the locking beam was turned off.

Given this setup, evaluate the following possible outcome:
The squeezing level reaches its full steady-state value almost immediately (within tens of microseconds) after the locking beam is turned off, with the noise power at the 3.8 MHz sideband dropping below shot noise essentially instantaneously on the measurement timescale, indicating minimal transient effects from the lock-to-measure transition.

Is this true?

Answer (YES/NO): NO